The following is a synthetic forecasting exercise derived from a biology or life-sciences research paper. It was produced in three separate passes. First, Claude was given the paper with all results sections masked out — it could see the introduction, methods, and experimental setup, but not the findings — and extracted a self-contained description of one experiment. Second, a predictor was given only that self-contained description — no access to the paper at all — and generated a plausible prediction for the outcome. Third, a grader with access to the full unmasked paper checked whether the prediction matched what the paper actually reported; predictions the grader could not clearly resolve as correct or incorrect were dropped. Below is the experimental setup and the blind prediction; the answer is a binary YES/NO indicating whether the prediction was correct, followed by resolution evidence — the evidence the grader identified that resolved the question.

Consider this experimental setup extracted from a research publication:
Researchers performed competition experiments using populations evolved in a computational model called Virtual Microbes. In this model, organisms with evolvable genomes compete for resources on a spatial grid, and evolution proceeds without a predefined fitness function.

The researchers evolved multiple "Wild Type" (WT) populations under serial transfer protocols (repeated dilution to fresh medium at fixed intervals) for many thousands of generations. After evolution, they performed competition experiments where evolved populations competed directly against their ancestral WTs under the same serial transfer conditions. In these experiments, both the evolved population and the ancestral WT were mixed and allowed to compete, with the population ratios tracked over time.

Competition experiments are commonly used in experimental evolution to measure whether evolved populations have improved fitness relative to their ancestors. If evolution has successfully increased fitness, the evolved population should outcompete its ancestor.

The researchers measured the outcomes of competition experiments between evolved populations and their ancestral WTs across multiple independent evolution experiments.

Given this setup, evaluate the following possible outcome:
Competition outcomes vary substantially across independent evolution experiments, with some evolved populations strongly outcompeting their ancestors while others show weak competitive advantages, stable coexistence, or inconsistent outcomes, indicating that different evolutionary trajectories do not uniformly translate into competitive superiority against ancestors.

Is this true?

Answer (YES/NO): NO